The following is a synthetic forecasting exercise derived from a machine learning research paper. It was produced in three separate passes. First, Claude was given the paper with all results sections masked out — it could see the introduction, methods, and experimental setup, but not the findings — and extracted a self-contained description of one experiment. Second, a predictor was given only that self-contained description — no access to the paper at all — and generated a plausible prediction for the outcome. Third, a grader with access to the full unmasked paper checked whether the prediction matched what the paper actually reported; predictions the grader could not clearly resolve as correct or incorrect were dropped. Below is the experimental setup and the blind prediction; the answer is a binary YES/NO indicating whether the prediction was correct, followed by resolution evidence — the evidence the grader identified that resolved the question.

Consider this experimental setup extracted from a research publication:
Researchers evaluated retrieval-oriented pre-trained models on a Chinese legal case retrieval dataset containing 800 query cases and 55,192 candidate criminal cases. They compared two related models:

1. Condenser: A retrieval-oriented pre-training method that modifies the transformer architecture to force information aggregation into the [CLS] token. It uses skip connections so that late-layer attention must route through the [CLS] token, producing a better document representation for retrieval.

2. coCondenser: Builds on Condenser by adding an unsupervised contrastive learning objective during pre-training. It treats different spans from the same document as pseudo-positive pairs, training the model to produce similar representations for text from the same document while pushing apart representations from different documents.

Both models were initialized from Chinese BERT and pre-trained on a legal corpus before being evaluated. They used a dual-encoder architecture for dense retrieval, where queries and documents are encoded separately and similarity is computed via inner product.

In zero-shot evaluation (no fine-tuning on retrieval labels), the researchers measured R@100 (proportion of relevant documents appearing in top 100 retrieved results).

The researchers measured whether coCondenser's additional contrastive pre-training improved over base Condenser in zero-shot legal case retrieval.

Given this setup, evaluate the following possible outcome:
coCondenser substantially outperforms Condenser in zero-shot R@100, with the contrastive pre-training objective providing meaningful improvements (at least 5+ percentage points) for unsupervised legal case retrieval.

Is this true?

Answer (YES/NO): NO